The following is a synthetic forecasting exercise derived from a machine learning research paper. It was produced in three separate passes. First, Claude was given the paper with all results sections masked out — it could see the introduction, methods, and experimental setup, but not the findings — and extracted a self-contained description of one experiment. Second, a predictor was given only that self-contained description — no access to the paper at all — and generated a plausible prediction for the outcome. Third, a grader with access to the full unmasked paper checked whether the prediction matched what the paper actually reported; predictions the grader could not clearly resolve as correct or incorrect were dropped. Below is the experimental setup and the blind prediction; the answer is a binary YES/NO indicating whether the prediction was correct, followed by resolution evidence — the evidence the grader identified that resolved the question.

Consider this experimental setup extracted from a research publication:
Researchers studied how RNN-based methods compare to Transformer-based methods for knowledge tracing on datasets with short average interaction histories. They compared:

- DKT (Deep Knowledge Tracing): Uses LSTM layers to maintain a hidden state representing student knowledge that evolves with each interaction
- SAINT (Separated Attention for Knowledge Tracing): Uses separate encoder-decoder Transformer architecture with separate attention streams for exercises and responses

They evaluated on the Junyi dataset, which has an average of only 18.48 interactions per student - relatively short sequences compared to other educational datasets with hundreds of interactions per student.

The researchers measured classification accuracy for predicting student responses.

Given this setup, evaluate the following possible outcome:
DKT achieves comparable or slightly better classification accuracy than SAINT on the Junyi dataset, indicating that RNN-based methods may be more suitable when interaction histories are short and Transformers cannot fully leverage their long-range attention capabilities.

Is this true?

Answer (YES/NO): YES